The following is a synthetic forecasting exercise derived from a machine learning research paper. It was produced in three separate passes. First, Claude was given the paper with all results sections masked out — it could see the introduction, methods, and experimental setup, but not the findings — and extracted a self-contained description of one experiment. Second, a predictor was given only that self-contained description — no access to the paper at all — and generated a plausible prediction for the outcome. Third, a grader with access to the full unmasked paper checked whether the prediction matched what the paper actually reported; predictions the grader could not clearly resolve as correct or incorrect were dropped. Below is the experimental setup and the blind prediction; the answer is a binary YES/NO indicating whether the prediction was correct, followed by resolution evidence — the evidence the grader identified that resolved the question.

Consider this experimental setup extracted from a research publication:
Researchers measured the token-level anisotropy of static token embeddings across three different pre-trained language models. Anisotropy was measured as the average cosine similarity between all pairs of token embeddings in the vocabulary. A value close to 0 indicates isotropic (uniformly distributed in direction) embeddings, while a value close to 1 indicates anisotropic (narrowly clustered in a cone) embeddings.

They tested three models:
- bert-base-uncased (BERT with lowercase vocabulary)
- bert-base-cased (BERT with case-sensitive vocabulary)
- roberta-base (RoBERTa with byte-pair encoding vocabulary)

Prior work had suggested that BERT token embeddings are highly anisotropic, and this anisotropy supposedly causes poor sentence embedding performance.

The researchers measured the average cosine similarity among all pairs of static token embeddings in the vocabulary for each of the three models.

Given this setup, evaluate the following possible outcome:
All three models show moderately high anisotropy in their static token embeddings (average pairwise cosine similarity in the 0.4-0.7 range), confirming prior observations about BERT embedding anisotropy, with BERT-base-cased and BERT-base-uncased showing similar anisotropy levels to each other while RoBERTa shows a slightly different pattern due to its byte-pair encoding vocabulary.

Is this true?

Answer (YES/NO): NO